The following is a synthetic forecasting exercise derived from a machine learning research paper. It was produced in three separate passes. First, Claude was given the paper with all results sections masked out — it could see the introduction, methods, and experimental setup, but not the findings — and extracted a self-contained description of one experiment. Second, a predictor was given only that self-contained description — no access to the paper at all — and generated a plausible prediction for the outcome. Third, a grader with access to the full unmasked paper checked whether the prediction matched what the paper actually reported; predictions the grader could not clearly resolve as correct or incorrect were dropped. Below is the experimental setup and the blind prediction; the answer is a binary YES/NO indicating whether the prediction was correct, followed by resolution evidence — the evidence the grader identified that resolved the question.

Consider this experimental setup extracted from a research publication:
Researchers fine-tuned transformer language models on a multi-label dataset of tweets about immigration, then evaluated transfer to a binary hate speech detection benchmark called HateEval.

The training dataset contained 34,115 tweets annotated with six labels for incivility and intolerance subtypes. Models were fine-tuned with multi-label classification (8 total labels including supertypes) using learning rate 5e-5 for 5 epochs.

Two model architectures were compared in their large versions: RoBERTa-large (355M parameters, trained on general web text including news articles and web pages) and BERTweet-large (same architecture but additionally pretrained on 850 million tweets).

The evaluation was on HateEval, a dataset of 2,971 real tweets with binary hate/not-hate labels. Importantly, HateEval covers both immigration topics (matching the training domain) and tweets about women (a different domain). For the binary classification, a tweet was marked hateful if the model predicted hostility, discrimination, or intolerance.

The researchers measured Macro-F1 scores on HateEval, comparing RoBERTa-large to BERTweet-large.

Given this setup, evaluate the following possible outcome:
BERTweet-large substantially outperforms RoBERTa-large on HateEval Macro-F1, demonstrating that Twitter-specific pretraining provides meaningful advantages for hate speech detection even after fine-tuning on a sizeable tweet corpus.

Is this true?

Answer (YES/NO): NO